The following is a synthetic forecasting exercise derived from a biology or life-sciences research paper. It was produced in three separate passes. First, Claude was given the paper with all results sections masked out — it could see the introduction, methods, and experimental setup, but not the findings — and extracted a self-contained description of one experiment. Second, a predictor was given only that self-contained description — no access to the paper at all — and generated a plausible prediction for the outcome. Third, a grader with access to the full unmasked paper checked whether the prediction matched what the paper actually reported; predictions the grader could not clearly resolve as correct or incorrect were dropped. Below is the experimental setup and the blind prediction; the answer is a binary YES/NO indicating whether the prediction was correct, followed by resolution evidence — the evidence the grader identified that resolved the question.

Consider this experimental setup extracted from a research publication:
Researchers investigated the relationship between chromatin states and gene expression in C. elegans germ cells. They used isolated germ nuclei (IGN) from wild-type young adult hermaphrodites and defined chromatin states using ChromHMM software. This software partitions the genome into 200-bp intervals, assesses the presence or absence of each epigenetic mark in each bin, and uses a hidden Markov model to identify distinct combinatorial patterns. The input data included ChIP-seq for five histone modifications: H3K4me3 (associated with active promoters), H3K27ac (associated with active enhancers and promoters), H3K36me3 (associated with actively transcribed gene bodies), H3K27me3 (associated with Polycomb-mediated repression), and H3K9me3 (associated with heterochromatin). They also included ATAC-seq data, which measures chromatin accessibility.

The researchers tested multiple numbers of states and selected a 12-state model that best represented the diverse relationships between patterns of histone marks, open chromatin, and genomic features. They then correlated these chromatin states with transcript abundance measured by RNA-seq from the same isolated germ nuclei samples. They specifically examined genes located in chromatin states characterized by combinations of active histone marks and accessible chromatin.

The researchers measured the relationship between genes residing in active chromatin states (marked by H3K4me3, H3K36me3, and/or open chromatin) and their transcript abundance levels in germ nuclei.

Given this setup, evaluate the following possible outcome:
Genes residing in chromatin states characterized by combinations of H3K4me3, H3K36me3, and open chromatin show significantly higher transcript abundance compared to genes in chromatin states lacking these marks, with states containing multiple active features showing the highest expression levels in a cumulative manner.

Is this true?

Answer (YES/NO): NO